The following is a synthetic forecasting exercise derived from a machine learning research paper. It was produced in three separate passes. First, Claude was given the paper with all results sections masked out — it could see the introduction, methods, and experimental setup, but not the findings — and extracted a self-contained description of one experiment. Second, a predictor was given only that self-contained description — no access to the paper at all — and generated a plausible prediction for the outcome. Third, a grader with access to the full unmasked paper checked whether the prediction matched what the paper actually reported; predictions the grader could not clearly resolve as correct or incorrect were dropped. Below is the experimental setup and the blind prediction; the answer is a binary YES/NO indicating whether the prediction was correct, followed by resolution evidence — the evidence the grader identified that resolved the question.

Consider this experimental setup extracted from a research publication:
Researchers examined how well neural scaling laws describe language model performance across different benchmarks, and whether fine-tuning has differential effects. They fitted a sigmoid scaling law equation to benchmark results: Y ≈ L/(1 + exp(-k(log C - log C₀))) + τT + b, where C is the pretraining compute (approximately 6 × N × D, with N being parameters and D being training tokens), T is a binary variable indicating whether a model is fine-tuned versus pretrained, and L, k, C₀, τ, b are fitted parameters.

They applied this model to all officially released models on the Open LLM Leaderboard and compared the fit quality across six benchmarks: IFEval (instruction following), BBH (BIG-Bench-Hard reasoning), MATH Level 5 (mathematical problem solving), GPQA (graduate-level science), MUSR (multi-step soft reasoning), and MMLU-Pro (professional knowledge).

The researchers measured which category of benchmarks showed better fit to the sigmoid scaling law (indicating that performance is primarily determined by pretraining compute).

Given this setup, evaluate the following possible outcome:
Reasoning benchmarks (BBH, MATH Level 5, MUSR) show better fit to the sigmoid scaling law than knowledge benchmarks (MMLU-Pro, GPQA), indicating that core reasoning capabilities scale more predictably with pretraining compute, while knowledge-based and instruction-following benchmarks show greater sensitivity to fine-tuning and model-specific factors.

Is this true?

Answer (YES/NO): NO